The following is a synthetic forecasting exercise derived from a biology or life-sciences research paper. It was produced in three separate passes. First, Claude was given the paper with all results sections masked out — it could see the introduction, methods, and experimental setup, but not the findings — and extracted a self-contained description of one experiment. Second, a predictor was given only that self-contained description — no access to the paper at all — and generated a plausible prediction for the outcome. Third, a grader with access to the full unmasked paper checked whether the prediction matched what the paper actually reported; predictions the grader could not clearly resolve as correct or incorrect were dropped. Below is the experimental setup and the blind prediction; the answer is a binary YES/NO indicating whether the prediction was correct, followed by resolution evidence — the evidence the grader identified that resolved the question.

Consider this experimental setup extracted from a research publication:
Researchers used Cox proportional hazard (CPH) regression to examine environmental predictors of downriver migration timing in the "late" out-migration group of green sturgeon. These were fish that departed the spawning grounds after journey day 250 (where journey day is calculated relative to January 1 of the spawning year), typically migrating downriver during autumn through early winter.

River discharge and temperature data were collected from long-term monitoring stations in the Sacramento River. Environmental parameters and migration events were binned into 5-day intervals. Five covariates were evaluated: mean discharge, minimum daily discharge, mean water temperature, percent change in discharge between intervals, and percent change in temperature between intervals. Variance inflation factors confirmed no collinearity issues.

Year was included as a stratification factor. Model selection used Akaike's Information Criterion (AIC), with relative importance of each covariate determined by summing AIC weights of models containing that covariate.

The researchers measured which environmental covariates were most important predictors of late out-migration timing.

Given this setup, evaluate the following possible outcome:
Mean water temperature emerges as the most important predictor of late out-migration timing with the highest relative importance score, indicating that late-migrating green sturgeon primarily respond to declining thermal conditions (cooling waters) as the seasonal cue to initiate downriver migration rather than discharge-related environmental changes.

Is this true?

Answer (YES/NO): NO